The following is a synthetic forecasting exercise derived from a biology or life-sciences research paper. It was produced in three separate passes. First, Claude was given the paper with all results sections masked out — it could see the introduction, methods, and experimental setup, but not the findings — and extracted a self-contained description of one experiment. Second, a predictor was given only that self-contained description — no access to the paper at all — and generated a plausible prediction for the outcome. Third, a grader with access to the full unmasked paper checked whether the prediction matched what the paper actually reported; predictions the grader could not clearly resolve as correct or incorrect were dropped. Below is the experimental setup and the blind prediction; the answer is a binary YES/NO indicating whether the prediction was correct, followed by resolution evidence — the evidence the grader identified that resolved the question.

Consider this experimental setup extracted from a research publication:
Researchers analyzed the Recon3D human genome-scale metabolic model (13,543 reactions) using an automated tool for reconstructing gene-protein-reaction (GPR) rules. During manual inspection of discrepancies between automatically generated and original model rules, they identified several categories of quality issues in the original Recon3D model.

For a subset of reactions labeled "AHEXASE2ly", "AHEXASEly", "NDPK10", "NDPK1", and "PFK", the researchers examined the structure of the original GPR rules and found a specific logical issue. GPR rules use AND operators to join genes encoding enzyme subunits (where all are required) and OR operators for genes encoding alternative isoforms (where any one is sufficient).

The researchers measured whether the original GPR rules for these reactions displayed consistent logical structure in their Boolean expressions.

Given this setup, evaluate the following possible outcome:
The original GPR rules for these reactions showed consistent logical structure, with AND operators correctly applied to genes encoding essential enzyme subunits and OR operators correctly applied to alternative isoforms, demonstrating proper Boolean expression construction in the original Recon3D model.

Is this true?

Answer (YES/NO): NO